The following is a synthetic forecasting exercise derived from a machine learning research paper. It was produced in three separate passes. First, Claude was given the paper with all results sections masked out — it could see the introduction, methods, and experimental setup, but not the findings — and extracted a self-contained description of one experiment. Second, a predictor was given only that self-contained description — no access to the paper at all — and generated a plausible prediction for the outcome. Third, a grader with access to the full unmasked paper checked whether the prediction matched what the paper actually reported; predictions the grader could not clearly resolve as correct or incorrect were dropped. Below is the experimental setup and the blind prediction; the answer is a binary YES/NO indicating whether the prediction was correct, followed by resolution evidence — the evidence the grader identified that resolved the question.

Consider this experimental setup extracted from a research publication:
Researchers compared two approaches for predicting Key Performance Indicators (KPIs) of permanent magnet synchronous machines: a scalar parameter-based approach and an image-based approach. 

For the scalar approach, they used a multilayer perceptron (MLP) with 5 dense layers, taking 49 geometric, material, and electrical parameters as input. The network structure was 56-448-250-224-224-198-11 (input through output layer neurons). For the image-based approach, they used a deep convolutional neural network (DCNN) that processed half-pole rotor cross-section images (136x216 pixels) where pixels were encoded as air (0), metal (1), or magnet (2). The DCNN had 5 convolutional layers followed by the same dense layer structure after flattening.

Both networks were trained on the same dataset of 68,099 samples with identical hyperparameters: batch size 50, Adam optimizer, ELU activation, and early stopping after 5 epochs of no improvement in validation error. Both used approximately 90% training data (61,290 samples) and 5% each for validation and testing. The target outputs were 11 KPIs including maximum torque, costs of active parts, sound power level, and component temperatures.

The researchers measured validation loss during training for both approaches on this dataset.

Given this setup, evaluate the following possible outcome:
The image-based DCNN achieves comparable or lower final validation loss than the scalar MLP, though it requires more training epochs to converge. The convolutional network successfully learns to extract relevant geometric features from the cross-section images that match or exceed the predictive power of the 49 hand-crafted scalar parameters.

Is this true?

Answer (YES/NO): NO